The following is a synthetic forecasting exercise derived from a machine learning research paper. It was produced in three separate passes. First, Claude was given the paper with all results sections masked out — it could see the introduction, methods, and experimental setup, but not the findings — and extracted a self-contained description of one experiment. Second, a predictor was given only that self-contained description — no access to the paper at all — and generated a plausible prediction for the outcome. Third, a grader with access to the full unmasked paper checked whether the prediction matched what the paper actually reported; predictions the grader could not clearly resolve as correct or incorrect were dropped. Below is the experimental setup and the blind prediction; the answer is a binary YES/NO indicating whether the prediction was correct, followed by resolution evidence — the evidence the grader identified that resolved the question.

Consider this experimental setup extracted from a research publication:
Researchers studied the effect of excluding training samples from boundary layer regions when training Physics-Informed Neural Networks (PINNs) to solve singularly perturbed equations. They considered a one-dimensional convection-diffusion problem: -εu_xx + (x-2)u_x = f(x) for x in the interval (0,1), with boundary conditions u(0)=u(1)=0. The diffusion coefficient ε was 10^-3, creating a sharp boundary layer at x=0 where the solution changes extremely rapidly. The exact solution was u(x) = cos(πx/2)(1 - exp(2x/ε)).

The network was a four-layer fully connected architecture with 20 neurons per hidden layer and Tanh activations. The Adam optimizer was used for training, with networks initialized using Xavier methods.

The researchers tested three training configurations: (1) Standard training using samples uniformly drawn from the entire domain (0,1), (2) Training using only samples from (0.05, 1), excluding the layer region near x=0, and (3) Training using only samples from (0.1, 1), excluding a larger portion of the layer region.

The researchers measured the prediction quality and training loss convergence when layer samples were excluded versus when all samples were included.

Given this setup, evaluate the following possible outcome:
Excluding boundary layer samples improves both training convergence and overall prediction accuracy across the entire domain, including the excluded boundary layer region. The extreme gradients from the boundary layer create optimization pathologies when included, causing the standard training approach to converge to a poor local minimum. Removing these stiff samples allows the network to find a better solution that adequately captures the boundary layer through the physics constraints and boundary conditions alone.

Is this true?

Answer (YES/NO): NO